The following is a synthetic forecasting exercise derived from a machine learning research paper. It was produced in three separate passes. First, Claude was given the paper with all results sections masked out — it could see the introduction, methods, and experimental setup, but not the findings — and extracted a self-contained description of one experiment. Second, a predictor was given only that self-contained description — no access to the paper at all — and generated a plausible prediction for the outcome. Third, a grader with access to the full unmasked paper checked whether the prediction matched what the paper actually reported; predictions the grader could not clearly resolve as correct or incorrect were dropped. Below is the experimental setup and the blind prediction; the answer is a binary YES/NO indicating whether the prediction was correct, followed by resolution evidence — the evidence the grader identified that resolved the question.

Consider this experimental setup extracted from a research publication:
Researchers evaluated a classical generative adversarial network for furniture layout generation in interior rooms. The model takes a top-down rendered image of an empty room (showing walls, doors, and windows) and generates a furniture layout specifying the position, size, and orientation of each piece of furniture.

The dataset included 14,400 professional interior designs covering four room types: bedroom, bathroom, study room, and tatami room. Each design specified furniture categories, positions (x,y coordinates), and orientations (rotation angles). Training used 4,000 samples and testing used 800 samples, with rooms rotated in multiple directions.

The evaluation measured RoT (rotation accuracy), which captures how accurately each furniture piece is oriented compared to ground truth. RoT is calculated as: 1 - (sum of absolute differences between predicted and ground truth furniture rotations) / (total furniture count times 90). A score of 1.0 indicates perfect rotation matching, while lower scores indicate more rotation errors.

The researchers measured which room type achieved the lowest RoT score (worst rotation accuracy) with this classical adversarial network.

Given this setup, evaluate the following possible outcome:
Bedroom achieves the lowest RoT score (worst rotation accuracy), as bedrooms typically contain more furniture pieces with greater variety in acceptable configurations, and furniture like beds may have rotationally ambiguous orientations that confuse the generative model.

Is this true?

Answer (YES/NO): YES